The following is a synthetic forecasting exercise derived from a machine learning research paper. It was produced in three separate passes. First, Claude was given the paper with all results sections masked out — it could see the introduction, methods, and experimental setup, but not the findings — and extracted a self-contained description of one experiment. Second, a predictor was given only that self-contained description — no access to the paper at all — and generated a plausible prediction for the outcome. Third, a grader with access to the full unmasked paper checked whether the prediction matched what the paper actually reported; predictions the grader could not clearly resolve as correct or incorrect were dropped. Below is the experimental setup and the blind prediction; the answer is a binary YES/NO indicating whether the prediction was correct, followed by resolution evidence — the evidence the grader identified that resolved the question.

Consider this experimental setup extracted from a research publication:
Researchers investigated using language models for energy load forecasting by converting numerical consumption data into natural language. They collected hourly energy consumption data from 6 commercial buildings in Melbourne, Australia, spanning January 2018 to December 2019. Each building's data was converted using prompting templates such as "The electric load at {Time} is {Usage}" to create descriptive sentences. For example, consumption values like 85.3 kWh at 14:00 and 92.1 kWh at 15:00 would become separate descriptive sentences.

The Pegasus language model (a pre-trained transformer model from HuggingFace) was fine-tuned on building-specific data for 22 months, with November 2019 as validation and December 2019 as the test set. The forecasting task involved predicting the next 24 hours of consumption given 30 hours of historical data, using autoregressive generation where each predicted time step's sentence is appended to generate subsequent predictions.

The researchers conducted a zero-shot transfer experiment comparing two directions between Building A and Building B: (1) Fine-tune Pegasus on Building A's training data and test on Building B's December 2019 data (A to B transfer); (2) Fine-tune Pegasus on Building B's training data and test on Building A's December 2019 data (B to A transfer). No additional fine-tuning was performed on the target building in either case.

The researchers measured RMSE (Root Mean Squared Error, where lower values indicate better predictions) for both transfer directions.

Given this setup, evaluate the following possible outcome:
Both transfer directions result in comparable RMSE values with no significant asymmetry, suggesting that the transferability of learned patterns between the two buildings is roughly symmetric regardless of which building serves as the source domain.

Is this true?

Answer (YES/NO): NO